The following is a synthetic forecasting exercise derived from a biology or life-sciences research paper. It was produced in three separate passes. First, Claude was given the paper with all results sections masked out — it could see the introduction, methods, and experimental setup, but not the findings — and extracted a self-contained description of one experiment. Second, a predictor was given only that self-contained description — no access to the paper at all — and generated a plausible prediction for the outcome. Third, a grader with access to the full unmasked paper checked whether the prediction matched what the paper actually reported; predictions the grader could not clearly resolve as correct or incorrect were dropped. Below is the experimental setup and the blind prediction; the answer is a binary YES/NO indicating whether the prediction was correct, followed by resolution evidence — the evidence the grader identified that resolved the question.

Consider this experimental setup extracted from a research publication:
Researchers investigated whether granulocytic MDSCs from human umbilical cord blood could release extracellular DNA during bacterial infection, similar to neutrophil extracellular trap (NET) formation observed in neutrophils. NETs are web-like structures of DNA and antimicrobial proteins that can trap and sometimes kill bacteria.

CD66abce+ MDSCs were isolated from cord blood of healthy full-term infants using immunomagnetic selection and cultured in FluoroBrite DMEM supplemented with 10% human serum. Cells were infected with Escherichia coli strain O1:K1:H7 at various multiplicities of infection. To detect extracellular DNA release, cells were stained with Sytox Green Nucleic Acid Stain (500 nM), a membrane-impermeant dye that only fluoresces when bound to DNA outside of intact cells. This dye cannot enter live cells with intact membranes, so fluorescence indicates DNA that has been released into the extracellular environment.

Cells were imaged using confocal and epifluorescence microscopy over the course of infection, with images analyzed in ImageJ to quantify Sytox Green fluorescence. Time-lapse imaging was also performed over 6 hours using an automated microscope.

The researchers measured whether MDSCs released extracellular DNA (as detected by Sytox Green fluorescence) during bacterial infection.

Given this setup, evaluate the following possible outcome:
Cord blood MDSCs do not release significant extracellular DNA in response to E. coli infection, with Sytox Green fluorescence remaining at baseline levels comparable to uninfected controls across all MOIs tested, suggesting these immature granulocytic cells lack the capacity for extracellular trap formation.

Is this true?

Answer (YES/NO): NO